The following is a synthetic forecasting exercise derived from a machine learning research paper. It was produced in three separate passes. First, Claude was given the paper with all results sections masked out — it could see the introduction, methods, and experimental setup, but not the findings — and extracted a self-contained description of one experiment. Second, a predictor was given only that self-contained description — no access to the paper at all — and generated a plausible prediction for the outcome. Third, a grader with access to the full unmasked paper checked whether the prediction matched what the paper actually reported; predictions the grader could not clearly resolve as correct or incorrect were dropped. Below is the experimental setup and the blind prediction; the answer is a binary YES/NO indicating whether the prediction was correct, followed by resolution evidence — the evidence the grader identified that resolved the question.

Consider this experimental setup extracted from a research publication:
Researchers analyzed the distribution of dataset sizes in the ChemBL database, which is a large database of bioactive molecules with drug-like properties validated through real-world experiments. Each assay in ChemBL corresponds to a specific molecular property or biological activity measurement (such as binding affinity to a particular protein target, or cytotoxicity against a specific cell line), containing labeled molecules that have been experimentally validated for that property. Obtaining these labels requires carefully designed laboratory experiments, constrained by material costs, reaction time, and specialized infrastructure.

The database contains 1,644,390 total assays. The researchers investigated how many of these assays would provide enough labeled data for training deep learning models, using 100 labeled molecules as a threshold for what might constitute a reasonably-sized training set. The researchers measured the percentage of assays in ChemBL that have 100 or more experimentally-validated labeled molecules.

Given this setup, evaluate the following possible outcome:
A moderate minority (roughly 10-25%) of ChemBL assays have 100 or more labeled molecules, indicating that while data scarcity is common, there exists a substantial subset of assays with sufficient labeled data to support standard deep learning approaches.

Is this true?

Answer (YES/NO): NO